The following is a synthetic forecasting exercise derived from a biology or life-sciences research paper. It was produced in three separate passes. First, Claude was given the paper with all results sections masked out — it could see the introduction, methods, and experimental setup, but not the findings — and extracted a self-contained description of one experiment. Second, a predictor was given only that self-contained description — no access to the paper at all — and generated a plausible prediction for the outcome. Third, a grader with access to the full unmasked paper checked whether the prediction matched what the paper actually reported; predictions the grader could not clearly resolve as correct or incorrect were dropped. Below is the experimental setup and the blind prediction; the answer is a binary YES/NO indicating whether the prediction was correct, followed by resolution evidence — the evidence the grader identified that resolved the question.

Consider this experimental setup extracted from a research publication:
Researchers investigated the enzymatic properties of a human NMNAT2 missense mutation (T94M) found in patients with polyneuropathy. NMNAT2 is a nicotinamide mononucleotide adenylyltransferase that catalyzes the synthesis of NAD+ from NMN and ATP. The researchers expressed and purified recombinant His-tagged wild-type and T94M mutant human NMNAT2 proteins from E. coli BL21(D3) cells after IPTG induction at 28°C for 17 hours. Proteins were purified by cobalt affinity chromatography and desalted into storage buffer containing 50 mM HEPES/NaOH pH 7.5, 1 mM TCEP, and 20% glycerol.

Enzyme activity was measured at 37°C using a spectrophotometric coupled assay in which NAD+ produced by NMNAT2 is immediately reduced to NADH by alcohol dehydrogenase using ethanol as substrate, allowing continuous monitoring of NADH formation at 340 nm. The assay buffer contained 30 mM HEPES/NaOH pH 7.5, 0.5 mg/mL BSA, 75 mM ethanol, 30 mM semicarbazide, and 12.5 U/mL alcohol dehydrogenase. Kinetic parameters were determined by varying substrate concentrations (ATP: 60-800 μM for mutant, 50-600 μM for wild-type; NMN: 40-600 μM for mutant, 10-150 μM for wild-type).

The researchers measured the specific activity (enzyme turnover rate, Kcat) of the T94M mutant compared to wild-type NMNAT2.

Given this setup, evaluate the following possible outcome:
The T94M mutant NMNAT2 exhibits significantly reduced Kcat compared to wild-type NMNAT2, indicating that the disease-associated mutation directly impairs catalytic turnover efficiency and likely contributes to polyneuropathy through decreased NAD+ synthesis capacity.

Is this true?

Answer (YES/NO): NO